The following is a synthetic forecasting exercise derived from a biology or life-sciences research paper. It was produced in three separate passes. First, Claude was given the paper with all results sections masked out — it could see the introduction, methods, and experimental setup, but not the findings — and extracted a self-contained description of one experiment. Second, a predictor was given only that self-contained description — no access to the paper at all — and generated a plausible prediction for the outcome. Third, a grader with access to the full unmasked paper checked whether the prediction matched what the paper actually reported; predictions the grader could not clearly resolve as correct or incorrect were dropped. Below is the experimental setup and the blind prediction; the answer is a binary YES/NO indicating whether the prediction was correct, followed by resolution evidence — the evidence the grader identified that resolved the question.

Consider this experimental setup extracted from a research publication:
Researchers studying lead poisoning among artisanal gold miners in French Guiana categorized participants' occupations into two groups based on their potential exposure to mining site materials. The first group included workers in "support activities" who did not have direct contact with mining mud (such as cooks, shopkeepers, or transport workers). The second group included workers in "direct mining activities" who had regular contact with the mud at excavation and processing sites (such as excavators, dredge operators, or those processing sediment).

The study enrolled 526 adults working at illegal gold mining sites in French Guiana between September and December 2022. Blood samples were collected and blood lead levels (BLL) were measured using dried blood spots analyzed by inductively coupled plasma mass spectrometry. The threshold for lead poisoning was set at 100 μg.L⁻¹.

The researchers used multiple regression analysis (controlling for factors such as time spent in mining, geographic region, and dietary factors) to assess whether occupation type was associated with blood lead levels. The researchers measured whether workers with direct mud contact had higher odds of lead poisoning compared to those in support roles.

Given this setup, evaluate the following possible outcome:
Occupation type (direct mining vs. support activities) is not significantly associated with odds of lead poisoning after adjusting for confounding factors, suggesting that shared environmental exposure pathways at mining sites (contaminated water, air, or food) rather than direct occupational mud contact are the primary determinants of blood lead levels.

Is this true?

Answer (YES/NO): NO